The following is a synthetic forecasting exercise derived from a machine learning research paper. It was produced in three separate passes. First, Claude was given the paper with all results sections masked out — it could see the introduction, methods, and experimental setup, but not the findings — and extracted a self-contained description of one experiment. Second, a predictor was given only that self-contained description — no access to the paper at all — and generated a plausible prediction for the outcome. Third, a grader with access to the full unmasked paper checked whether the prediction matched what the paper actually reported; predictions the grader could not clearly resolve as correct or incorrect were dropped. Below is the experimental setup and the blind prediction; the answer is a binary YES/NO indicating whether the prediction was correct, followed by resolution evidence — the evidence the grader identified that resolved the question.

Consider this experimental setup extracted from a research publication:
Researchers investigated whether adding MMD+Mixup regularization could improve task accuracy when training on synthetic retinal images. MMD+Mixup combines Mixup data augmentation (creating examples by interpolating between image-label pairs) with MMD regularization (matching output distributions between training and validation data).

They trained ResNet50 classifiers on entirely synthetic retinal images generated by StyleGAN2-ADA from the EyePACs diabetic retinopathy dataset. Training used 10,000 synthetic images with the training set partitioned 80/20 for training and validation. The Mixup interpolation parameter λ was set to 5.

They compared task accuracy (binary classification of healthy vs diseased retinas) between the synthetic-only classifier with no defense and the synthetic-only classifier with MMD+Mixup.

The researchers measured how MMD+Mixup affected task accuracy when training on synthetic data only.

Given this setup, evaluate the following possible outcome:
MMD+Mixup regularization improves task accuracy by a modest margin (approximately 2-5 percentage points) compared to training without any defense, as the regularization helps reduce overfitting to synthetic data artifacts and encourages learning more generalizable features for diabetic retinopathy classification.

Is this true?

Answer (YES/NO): YES